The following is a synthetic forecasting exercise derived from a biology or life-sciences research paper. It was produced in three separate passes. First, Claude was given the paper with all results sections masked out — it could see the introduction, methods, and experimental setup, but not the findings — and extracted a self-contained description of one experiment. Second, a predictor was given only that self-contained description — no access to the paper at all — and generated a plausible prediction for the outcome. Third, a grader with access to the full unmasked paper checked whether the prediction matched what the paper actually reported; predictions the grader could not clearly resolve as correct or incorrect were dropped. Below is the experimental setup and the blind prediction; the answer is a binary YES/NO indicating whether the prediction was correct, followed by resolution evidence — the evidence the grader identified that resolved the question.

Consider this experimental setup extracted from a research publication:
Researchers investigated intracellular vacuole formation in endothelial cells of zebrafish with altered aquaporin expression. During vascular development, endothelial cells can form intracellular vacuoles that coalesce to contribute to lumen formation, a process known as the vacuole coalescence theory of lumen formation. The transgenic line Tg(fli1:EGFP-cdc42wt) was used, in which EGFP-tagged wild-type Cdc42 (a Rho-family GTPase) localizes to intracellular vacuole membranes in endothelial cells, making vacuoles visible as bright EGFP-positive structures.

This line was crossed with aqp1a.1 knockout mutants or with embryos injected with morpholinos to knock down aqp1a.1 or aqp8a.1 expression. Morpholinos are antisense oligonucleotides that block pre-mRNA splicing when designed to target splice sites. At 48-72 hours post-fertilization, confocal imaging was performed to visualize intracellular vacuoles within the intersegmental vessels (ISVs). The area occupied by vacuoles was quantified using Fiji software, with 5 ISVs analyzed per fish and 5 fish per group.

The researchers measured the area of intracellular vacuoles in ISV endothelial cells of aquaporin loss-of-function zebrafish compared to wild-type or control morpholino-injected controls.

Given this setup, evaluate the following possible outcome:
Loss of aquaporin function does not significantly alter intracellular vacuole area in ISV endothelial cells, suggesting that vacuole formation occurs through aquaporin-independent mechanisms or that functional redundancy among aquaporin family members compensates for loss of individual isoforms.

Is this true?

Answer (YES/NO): NO